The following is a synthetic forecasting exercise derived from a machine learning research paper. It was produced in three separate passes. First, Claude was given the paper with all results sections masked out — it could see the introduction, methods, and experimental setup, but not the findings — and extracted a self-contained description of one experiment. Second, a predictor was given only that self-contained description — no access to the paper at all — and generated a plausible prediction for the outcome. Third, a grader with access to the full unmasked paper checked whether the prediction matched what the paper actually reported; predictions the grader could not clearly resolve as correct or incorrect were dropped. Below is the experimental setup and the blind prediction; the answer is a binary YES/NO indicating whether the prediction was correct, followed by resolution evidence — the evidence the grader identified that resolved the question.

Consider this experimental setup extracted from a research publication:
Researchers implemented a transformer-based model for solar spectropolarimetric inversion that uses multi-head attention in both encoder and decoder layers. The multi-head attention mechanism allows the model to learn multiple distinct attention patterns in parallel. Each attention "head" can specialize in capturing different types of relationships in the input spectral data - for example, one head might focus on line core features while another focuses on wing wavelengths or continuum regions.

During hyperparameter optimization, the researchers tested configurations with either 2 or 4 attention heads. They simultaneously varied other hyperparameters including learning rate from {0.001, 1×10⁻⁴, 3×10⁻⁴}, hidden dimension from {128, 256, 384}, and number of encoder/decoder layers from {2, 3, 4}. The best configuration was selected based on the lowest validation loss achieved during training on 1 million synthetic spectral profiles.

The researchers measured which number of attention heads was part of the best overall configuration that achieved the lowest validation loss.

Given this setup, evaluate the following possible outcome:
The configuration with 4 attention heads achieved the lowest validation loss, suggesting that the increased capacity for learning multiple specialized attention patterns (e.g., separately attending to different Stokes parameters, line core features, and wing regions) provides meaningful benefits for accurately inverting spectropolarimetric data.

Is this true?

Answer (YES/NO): YES